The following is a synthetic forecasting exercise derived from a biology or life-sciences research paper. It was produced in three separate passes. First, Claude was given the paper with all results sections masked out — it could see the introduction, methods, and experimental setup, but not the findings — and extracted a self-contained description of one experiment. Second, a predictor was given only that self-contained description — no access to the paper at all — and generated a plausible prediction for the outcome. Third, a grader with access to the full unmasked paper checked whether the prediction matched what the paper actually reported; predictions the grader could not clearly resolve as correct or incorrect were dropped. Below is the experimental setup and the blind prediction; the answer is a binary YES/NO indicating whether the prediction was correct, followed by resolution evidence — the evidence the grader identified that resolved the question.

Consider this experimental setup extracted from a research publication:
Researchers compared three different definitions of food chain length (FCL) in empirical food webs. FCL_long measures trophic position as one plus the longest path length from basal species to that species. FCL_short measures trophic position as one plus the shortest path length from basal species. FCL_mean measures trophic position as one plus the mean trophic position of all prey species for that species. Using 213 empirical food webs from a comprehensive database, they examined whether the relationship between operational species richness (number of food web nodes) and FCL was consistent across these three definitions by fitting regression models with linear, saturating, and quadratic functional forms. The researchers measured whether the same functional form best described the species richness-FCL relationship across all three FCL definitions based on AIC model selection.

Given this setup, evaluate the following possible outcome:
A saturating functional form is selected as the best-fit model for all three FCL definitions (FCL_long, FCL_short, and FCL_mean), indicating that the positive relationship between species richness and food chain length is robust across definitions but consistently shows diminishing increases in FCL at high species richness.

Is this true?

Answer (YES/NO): YES